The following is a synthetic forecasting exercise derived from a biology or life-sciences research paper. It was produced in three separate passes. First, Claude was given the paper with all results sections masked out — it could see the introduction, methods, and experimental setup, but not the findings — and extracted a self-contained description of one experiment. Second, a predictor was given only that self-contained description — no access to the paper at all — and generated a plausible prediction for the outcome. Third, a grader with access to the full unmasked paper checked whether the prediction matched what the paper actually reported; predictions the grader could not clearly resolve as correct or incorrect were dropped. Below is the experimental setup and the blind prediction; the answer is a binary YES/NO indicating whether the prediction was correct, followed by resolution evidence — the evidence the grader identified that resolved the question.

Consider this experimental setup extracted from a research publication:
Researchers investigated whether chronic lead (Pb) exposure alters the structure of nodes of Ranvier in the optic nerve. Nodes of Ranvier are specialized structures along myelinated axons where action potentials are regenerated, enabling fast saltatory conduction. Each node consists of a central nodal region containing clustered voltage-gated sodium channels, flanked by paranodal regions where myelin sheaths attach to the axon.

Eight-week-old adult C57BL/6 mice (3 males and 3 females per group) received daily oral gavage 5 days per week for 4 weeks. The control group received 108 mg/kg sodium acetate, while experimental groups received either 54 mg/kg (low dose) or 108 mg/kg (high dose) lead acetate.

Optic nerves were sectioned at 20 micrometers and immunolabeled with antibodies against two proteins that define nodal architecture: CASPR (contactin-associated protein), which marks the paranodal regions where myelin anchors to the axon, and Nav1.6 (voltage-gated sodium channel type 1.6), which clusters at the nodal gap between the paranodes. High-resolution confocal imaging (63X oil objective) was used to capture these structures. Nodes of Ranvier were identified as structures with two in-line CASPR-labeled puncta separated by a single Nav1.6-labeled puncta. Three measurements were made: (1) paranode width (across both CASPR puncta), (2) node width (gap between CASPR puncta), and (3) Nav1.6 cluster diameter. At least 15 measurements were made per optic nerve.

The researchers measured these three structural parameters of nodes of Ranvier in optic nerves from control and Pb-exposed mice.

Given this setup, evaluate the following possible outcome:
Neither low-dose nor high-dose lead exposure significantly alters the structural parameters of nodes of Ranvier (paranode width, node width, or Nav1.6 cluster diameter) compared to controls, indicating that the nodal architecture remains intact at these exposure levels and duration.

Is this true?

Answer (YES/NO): NO